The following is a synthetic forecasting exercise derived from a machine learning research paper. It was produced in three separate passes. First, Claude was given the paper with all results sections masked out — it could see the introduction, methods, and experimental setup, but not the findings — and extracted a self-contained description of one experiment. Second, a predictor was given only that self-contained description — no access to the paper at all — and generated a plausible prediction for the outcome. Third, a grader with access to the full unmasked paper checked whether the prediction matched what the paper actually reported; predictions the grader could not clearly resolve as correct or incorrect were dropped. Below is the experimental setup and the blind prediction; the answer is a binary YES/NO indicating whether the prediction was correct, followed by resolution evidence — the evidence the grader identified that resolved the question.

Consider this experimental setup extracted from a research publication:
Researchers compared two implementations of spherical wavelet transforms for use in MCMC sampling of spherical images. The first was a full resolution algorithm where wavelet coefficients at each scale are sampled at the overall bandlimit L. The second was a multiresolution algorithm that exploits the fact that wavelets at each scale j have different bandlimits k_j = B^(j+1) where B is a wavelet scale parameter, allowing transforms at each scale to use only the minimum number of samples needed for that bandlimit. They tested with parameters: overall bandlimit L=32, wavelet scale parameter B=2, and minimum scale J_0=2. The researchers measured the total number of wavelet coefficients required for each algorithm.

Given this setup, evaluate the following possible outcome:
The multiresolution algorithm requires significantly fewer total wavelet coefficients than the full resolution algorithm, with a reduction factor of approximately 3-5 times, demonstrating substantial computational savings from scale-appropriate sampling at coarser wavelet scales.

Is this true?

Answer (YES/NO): NO